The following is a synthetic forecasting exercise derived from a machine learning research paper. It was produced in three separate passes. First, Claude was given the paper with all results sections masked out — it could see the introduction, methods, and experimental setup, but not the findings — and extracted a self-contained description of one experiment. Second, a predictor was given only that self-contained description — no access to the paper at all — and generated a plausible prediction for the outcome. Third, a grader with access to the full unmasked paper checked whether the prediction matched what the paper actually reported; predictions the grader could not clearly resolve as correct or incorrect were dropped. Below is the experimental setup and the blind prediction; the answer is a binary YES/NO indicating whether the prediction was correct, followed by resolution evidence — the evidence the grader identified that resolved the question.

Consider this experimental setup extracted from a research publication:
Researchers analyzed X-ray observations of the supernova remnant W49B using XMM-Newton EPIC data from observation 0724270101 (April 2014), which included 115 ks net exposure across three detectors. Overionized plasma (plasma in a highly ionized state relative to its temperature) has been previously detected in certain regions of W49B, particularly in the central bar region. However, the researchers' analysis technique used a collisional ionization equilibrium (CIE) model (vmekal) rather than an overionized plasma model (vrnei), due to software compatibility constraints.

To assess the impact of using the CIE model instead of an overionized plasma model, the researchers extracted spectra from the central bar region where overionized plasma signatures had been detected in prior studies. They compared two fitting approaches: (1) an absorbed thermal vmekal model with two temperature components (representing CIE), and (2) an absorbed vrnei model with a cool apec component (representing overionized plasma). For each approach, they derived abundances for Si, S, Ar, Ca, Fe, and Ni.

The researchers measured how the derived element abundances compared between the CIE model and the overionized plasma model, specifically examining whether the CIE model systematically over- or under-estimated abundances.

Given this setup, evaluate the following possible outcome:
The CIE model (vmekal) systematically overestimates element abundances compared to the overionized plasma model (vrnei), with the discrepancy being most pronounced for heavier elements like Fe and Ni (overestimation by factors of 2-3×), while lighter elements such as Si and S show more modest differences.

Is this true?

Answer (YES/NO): NO